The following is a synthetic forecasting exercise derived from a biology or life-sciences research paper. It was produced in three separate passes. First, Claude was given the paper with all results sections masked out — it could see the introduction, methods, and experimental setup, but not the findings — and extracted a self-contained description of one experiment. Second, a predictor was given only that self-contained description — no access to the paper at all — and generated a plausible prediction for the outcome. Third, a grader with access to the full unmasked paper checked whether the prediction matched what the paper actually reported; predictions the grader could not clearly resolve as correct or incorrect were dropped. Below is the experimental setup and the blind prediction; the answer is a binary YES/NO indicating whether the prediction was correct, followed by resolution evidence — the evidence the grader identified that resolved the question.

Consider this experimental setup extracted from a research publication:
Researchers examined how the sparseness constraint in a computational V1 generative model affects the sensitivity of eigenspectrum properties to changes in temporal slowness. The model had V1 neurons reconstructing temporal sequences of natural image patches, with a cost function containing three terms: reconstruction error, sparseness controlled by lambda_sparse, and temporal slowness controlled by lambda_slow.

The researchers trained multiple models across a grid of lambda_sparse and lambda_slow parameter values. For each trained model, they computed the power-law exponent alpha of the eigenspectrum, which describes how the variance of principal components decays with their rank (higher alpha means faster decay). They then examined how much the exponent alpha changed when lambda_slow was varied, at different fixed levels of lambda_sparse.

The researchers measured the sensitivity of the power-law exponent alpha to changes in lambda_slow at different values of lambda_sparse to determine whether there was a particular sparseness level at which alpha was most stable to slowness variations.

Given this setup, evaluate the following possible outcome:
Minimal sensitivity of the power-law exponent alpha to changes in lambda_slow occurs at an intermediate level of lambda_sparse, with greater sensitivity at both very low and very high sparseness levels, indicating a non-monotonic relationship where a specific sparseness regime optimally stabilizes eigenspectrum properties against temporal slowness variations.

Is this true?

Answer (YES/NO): YES